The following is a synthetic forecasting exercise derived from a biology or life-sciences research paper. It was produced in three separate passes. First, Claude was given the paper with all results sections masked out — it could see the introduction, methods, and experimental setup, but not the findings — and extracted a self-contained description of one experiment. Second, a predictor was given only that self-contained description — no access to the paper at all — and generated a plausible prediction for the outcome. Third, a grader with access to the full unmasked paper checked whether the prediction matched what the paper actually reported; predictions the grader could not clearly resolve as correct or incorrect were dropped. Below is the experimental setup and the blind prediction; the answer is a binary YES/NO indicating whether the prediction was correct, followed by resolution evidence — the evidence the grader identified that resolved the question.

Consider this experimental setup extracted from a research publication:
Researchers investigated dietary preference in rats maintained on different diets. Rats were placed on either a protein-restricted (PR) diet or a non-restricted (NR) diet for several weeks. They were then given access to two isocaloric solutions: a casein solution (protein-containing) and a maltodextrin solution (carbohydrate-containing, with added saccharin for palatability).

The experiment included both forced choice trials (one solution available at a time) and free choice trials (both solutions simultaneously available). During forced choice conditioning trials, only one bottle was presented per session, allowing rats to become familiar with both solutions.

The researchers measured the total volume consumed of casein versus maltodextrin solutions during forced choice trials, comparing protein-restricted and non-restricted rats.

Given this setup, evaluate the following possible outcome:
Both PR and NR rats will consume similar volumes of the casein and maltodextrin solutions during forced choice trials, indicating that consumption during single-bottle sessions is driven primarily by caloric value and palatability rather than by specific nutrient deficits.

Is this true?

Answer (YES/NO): YES